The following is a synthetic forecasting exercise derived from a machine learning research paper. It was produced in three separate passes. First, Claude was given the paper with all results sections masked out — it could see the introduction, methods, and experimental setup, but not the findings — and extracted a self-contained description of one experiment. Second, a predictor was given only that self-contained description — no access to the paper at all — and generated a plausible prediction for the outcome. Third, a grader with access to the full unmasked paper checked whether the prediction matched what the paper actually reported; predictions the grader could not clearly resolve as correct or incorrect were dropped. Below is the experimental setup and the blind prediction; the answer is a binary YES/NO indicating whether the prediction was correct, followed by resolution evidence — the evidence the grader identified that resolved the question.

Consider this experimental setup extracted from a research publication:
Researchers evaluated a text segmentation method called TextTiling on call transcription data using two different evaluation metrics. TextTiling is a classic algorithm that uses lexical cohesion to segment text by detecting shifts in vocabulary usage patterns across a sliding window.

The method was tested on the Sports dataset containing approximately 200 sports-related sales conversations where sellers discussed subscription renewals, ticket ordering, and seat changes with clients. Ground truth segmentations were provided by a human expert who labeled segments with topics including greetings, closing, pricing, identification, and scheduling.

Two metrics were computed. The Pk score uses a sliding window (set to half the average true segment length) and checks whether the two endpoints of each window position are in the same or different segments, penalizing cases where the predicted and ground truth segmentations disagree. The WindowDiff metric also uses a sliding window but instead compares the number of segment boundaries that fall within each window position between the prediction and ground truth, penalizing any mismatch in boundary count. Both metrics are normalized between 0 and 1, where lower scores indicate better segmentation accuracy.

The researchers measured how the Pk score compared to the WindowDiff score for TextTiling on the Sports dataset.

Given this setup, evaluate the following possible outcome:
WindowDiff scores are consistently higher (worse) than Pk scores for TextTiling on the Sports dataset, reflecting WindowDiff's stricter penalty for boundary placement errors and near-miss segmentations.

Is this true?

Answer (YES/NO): YES